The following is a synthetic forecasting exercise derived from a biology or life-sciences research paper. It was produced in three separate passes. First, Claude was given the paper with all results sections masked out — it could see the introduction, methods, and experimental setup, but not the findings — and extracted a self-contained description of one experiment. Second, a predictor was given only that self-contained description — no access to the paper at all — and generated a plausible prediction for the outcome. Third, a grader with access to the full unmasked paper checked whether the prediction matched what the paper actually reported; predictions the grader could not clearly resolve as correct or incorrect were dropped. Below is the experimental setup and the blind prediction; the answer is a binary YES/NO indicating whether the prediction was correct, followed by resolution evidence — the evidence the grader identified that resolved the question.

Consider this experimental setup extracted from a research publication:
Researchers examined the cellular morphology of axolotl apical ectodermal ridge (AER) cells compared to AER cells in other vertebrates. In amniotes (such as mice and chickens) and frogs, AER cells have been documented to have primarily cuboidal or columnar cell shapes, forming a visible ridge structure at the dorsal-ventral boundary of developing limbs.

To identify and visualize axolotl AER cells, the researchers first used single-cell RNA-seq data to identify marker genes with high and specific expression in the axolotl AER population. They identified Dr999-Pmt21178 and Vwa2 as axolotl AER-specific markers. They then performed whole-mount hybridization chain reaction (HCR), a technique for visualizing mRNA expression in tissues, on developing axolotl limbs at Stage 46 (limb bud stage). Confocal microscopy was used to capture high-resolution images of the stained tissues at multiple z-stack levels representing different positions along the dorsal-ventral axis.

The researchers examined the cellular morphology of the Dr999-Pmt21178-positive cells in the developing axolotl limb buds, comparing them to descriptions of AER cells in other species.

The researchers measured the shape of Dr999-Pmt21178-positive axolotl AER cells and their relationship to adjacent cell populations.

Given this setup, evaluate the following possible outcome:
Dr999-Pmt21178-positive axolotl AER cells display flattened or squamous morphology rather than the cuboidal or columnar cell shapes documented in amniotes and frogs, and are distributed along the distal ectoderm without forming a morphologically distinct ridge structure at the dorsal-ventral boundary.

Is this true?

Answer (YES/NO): YES